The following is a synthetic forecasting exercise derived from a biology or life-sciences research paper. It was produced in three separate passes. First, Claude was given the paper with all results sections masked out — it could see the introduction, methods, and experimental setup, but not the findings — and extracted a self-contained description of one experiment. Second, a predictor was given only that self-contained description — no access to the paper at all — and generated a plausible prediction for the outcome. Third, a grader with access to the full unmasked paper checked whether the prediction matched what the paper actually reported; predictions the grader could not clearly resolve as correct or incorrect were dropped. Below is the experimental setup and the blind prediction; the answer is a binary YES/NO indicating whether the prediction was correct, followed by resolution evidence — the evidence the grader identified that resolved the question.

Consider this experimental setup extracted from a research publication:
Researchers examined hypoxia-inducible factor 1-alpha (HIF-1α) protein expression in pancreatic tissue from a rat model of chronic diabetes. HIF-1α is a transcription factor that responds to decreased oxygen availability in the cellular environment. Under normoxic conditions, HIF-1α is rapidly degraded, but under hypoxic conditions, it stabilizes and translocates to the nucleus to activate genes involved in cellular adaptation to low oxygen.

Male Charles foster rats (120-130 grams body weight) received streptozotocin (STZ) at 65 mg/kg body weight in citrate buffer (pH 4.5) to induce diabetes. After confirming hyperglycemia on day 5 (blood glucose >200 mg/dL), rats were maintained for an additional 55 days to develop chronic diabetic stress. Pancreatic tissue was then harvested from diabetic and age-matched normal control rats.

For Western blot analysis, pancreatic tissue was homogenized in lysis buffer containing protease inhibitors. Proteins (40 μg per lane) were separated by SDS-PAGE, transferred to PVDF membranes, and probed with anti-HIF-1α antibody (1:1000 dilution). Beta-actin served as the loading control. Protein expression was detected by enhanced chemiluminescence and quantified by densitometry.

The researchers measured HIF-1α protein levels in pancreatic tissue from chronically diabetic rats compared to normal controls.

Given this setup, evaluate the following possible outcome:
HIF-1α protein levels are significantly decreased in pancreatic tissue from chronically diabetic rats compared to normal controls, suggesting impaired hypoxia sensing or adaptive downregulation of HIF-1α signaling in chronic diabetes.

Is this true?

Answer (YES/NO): NO